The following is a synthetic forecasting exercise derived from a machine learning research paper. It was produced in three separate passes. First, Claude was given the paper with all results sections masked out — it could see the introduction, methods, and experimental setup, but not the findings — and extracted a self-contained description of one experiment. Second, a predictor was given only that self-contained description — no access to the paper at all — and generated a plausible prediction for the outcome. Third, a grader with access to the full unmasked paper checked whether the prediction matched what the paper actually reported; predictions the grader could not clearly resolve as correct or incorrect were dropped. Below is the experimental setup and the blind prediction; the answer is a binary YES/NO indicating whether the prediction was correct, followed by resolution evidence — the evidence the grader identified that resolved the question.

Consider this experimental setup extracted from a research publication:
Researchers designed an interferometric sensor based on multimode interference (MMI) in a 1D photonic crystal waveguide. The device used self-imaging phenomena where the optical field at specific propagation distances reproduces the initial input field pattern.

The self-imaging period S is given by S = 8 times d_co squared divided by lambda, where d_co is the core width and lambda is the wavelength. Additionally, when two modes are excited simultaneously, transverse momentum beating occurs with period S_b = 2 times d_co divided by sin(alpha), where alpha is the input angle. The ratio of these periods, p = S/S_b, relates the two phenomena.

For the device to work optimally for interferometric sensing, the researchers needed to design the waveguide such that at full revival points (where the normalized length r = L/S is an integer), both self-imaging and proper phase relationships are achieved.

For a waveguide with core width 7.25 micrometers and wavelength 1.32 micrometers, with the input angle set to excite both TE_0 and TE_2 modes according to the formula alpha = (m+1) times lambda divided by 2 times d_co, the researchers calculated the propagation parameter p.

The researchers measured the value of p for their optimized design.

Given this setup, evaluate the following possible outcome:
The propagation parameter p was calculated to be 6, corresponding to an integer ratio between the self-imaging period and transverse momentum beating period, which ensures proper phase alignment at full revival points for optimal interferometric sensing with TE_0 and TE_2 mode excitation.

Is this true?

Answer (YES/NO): YES